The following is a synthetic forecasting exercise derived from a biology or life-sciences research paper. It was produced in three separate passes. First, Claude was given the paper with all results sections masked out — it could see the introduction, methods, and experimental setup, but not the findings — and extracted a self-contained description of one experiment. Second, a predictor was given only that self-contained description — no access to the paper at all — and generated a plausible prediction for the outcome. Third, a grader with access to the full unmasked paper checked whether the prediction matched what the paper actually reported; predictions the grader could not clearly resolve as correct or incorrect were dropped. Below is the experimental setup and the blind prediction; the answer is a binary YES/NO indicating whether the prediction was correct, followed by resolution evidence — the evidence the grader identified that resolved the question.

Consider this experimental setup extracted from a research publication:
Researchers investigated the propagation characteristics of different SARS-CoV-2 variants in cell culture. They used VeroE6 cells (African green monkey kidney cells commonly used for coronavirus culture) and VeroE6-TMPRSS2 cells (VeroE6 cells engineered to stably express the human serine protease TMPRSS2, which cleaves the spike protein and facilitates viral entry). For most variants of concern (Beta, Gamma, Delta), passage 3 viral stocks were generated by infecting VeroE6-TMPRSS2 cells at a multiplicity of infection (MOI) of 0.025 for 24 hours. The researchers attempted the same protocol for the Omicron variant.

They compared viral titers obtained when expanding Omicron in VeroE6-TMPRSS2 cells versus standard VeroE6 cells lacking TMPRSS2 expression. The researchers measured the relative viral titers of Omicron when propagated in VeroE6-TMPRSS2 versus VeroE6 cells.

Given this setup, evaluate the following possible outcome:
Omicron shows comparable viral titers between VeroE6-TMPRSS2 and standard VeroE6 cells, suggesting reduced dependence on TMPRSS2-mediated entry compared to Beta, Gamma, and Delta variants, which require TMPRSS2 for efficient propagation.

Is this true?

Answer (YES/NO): NO